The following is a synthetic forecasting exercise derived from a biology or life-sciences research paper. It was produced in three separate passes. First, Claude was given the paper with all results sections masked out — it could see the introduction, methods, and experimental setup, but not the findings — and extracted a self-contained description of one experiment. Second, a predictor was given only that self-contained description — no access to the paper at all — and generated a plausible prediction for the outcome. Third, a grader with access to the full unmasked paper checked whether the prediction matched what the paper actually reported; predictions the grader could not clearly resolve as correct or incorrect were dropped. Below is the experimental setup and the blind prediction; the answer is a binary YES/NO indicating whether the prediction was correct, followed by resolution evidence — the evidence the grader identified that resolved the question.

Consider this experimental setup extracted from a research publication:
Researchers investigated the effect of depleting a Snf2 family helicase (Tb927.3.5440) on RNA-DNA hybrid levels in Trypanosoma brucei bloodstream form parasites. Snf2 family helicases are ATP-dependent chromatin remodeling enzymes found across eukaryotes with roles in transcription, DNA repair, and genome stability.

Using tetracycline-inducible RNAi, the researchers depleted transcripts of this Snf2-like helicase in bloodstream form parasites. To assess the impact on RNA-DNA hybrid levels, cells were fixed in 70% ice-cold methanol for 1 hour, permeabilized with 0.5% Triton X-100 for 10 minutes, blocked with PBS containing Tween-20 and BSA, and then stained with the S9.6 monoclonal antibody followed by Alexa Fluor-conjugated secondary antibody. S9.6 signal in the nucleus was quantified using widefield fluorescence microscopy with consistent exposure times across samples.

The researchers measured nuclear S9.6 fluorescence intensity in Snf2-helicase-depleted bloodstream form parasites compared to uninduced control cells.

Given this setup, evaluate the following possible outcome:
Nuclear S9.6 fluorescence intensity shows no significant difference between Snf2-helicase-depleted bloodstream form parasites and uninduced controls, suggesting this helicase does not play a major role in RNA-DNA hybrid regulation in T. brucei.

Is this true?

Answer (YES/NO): NO